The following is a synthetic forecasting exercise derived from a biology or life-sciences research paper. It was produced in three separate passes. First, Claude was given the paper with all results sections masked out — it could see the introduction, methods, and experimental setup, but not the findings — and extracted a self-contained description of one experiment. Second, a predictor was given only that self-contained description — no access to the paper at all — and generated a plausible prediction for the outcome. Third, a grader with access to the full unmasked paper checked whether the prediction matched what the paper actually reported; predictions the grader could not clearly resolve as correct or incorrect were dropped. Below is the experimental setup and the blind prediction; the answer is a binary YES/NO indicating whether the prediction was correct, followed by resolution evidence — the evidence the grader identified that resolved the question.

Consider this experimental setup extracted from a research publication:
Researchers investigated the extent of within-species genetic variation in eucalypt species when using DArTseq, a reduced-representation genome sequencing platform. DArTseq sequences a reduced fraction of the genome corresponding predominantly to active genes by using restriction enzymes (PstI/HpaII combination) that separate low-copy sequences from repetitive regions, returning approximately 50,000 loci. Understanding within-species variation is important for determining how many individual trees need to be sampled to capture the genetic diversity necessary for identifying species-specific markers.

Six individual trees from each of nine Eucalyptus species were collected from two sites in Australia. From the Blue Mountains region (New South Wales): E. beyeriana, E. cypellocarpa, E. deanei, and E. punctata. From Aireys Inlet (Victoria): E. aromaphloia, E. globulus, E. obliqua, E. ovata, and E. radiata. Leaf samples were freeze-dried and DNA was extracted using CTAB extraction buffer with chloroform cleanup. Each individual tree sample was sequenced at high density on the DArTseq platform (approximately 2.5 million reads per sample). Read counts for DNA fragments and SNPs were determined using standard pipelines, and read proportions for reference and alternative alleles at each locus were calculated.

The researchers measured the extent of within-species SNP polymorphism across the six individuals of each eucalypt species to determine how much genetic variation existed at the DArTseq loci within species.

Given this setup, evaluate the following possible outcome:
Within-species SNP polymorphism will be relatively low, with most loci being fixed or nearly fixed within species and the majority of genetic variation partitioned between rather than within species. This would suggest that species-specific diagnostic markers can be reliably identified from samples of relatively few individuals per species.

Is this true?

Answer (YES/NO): YES